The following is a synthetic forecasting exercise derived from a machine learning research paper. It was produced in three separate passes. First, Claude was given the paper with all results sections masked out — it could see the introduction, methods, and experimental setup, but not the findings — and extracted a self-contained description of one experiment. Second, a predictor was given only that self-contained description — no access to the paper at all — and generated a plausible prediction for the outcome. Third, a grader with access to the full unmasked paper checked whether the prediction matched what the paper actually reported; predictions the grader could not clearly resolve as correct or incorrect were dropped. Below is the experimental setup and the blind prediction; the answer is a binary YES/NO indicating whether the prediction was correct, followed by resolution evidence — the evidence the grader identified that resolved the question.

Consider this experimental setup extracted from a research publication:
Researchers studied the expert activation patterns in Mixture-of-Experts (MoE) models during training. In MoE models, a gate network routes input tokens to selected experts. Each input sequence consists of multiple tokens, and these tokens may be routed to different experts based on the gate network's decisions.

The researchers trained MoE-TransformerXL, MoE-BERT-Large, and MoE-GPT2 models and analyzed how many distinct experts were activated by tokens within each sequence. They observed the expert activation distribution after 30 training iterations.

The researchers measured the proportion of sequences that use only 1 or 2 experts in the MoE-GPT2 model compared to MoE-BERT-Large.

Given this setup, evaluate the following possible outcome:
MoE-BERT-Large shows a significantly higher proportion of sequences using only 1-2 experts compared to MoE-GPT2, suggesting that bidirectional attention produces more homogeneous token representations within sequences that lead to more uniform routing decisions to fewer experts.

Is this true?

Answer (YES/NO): NO